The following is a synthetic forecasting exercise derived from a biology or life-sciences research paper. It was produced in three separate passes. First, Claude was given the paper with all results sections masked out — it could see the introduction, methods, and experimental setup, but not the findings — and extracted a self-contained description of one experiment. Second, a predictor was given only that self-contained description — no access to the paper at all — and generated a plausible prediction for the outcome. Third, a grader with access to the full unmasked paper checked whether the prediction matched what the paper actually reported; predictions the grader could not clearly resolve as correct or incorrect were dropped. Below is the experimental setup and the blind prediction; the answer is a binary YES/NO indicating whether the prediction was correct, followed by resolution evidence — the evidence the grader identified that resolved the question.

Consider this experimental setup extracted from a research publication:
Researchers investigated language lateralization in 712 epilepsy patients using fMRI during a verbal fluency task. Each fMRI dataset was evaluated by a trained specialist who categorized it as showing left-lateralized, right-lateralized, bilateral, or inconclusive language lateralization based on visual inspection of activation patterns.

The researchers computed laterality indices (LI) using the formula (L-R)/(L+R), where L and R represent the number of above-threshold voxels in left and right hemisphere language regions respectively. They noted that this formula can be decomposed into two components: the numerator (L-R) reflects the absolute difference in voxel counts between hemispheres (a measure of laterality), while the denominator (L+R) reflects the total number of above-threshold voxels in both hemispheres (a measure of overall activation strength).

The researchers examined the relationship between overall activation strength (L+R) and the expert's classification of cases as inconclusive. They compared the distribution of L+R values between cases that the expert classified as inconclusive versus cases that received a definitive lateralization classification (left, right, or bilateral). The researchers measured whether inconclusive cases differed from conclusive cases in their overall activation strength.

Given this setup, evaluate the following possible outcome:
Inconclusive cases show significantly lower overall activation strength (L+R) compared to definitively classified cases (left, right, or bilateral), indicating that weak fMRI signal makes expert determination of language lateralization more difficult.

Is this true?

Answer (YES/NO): YES